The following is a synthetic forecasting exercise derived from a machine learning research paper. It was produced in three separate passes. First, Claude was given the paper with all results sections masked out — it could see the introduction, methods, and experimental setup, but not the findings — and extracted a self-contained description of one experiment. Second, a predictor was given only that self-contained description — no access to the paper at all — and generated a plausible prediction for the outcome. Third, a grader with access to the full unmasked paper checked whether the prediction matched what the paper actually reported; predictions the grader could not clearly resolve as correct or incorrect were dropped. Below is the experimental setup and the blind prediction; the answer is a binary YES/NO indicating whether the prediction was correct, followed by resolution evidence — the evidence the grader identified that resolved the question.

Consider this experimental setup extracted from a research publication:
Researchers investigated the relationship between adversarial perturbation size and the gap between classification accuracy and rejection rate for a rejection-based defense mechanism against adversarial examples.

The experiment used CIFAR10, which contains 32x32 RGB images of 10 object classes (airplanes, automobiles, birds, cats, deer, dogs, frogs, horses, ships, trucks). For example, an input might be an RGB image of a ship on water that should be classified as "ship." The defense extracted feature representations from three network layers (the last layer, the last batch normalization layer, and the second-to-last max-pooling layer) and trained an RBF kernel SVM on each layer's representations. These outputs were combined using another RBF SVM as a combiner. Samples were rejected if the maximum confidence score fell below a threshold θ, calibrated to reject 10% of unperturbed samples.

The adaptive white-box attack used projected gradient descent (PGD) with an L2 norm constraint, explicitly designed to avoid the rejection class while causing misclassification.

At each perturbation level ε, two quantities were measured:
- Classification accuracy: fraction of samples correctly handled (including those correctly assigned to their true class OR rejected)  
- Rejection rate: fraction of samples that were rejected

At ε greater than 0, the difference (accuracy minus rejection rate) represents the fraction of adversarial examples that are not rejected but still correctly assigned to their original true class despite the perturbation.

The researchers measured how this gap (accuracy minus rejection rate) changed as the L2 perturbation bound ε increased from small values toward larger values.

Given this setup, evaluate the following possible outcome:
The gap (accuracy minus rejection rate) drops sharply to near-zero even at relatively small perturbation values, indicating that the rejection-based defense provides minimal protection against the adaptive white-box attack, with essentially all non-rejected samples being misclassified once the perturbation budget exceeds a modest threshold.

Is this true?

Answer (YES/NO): NO